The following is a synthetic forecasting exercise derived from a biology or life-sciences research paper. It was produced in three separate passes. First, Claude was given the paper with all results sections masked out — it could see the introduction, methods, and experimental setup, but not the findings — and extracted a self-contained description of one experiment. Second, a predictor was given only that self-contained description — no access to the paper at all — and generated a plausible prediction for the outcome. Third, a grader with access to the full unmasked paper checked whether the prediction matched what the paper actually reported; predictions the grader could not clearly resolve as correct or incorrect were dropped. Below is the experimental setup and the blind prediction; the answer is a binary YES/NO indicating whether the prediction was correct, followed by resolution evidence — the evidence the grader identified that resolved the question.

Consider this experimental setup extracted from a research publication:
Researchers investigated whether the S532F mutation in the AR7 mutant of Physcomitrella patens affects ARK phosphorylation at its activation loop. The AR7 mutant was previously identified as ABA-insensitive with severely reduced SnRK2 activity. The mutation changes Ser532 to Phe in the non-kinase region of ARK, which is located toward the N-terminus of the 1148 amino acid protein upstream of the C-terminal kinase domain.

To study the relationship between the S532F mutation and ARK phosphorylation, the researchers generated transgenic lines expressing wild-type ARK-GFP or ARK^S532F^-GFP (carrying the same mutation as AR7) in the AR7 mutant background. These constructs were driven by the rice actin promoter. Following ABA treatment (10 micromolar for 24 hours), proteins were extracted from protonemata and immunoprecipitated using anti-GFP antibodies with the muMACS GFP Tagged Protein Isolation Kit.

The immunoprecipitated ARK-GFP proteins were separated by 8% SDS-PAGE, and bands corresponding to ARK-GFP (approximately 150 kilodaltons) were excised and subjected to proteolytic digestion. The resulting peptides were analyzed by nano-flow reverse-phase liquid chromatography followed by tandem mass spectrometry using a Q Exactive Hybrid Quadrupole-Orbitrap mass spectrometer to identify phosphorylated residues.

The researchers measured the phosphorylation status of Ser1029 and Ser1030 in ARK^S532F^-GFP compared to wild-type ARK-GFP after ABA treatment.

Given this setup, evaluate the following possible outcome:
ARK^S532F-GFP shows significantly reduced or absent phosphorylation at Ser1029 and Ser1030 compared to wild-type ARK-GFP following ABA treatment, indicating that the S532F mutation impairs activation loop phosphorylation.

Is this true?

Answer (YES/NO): YES